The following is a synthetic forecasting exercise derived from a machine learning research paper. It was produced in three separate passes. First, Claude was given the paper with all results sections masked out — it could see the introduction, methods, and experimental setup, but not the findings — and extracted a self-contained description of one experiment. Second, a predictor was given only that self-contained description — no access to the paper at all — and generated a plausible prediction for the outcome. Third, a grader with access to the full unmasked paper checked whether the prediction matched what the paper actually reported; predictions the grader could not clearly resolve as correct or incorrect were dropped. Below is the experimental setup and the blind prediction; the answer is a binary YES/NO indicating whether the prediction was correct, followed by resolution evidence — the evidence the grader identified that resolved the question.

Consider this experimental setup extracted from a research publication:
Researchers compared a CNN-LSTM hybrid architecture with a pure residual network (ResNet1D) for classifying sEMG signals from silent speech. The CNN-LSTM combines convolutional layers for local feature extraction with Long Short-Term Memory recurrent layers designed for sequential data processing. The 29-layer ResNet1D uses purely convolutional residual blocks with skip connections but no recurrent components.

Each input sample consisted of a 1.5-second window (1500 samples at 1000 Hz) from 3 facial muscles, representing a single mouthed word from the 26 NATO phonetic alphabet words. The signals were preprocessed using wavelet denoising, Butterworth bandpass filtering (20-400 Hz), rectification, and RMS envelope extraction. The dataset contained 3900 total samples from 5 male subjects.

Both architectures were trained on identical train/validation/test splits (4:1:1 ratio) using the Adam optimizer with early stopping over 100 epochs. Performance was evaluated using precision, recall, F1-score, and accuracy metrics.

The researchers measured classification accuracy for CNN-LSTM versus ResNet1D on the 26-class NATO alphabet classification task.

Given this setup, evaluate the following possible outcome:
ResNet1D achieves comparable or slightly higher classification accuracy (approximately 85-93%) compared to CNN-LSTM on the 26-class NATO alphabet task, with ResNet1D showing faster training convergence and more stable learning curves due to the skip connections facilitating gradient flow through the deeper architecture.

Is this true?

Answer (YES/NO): NO